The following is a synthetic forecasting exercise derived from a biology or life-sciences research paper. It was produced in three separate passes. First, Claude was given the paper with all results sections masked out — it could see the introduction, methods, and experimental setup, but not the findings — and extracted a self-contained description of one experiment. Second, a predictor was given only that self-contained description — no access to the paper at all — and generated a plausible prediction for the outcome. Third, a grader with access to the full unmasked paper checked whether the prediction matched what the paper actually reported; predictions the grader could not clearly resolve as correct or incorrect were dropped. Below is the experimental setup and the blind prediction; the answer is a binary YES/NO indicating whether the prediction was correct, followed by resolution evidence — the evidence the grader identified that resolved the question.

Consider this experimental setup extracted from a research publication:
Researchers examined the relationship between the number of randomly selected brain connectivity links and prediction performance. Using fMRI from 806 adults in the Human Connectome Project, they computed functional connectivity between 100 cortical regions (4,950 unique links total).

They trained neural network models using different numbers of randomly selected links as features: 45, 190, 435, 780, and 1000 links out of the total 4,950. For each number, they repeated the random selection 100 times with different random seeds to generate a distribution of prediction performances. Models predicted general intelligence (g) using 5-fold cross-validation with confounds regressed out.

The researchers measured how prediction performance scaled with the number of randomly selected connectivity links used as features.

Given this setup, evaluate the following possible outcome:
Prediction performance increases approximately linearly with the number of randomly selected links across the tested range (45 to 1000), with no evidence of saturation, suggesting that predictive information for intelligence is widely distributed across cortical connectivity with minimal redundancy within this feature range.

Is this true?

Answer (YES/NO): NO